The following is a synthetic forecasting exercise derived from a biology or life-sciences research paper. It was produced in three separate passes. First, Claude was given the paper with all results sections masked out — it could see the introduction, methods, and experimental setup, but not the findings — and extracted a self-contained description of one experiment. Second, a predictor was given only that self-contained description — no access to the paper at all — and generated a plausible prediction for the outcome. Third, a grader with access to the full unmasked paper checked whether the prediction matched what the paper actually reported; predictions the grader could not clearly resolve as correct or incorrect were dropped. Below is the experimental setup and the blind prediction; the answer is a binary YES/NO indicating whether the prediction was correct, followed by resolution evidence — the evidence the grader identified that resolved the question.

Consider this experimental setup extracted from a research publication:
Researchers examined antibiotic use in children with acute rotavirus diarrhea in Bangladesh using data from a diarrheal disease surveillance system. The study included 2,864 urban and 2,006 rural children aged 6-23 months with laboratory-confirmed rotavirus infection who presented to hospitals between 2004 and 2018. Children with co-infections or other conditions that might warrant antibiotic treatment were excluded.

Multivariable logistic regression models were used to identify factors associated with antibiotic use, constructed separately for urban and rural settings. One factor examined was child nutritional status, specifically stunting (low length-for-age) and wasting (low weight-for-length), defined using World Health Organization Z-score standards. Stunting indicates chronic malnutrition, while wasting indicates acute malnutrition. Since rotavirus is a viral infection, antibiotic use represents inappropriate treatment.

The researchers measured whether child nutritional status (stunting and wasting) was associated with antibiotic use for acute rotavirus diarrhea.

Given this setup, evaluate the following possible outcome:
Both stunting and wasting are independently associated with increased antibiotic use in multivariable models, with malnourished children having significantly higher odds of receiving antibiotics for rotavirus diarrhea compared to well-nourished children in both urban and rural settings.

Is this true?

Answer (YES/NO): NO